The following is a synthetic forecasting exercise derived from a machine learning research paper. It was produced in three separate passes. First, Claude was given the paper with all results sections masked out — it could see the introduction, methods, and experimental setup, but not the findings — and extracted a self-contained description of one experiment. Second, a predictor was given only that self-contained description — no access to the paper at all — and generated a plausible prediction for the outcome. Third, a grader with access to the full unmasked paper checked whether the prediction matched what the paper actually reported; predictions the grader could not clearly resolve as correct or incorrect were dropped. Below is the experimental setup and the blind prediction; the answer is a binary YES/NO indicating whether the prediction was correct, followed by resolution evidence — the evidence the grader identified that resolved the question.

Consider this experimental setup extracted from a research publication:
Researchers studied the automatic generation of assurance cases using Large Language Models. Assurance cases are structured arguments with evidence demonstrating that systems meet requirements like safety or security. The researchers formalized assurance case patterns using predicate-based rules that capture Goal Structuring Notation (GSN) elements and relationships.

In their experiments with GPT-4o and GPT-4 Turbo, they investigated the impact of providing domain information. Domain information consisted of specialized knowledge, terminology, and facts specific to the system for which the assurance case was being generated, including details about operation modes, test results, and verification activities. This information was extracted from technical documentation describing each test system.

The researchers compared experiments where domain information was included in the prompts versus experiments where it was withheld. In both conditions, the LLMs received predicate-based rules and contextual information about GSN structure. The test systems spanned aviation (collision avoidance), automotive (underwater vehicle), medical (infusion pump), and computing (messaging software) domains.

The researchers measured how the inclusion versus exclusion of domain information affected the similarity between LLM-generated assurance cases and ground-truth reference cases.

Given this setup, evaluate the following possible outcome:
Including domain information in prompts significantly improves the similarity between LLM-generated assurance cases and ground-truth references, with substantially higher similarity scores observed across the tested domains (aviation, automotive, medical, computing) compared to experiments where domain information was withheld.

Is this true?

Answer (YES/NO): YES